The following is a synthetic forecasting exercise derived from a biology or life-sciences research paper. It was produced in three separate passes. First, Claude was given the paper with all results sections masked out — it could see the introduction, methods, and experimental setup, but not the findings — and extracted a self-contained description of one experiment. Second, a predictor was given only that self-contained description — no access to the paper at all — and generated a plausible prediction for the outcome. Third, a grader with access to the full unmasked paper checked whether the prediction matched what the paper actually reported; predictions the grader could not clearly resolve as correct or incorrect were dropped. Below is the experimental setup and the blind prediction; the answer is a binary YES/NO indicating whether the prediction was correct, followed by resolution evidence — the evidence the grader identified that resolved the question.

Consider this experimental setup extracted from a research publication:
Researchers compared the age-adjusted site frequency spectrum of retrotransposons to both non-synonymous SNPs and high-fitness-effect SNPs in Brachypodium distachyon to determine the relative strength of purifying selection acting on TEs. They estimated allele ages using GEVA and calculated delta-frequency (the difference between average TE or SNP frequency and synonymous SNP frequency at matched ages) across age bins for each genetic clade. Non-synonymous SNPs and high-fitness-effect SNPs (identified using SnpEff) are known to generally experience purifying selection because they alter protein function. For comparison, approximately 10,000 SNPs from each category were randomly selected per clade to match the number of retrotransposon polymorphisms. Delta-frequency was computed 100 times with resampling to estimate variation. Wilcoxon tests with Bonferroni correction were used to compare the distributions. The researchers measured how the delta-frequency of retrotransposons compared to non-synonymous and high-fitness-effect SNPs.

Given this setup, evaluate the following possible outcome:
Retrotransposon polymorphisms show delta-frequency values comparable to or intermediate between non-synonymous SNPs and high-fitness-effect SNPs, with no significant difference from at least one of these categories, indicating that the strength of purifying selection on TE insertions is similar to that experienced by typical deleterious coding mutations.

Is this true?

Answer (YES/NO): NO